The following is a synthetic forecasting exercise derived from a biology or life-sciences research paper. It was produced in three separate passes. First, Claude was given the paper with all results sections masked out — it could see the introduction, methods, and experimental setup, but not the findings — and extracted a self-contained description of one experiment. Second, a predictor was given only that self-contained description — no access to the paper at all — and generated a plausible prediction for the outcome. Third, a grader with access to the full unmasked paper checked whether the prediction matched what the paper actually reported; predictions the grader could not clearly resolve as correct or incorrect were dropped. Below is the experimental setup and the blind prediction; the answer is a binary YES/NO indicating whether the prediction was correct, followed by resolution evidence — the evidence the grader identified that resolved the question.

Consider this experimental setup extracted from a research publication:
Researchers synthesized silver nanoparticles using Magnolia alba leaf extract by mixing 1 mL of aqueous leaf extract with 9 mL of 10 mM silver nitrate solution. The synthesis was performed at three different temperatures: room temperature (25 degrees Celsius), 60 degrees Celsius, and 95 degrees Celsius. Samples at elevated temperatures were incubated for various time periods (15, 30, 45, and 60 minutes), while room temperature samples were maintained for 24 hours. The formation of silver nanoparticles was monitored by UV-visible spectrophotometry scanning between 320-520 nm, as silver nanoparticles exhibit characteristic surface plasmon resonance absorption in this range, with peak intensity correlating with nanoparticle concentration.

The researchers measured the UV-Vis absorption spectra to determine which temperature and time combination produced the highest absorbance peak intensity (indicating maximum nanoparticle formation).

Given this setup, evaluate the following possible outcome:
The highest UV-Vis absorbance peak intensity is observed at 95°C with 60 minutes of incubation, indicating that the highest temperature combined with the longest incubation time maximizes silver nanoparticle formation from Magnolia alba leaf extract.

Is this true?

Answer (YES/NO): NO